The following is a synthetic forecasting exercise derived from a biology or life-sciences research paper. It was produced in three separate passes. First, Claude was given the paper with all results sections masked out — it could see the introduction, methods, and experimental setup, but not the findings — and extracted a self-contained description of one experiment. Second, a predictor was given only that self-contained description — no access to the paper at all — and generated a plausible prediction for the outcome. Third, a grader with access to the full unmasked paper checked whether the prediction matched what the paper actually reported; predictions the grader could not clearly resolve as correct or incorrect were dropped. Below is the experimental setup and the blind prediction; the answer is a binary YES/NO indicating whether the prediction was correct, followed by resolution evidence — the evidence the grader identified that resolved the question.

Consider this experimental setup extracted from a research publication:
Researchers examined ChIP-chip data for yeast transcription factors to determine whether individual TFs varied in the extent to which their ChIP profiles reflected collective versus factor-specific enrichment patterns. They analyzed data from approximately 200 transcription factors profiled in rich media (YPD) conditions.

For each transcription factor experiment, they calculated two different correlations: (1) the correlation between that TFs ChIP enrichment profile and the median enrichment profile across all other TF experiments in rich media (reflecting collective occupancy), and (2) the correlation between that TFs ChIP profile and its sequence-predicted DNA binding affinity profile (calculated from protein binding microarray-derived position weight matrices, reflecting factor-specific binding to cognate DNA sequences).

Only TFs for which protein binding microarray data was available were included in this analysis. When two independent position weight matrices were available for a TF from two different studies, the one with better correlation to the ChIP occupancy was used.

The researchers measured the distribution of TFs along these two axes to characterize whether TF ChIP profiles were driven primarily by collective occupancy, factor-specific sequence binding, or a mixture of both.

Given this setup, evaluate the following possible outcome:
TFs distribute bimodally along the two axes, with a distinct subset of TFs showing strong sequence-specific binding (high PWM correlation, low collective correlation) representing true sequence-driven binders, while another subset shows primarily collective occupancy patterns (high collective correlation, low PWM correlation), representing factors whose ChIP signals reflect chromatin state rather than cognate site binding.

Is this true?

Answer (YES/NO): NO